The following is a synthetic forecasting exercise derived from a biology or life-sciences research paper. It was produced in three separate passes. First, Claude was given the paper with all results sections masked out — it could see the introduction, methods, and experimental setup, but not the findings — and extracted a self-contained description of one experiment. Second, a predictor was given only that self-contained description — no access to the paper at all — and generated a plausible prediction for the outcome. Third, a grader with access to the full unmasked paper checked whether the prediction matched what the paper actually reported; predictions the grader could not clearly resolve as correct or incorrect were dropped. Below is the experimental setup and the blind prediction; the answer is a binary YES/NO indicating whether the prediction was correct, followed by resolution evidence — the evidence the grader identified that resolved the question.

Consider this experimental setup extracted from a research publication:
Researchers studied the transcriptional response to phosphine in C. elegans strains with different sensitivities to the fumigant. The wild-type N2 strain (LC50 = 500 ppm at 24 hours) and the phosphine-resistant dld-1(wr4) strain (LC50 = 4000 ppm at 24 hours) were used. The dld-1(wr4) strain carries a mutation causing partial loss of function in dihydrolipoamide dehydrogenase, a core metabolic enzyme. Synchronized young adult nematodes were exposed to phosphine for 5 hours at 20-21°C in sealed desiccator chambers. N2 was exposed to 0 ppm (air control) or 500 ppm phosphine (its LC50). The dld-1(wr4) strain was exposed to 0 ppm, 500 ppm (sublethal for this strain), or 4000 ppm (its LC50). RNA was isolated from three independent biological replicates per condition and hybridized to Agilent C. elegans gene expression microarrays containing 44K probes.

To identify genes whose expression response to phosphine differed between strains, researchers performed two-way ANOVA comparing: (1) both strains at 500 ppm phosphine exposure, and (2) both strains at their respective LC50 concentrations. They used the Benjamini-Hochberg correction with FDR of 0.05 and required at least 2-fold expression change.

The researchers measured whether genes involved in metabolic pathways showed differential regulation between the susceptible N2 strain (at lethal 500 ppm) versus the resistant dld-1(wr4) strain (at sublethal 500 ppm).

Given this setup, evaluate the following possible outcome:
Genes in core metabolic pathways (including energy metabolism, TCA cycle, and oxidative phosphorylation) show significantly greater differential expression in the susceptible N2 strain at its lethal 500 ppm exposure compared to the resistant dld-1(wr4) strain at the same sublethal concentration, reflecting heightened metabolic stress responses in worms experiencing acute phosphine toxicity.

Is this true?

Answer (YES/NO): NO